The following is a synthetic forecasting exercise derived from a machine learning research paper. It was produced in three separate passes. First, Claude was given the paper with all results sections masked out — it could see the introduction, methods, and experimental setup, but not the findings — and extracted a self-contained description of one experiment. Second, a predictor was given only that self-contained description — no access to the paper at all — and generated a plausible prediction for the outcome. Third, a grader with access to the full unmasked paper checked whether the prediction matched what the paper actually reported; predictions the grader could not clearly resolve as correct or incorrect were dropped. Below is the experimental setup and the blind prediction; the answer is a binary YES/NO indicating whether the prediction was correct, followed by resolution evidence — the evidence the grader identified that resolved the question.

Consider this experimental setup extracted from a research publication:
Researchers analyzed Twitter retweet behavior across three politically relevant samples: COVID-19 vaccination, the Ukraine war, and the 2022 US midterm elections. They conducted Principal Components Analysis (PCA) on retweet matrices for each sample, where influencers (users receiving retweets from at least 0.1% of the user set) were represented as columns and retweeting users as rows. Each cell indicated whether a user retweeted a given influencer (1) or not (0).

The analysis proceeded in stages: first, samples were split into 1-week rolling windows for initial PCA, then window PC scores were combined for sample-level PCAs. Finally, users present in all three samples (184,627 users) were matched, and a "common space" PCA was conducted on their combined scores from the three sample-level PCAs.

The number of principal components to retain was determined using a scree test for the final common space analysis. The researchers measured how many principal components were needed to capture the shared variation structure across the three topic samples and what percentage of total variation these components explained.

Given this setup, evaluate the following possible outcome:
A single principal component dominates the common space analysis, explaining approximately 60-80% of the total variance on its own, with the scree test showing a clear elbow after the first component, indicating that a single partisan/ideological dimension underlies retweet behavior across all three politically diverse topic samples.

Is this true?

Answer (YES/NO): NO